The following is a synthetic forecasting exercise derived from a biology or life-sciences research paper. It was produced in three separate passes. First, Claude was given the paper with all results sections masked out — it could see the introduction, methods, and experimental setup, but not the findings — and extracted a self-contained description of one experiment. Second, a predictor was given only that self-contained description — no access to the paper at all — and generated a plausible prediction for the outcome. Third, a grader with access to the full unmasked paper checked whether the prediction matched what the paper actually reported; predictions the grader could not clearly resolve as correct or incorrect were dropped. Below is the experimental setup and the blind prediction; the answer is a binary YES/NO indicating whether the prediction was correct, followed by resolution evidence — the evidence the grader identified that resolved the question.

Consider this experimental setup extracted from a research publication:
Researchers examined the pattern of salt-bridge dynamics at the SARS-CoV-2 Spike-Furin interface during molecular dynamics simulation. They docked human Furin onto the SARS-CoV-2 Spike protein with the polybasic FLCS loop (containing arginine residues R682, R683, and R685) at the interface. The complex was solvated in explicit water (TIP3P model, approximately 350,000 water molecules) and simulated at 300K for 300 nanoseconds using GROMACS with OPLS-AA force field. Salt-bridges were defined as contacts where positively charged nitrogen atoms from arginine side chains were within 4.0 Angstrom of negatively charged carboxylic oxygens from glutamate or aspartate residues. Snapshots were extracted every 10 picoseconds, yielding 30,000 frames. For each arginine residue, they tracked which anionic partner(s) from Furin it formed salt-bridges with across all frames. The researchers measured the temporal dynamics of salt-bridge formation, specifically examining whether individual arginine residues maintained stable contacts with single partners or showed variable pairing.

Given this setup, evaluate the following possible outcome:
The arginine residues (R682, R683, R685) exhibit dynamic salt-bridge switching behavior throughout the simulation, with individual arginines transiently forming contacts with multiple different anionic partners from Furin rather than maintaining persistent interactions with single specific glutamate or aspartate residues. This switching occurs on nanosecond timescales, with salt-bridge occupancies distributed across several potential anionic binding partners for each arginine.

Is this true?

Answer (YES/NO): NO